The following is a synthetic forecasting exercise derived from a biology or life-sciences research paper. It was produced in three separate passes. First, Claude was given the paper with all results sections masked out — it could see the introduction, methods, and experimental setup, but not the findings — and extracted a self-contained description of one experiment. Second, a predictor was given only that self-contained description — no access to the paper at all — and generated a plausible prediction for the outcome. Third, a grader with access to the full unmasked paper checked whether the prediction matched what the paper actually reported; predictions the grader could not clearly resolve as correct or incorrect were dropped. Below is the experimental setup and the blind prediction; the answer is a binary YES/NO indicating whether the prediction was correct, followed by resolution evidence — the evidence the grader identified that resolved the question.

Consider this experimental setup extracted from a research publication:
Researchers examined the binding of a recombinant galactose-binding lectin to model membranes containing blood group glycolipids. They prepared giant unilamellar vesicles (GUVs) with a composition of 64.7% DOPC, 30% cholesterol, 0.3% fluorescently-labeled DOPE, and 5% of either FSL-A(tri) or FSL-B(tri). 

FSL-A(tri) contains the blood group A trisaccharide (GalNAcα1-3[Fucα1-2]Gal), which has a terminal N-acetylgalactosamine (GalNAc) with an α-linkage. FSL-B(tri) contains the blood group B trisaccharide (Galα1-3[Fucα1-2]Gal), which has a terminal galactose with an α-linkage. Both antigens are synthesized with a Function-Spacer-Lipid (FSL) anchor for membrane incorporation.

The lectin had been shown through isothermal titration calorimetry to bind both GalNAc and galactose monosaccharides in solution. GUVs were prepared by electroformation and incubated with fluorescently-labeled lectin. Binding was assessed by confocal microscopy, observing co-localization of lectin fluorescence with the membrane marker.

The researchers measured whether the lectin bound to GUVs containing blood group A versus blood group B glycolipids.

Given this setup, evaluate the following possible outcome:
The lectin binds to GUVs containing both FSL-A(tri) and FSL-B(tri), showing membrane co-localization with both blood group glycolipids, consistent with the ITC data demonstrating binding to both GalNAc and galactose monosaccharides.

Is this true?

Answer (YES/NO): NO